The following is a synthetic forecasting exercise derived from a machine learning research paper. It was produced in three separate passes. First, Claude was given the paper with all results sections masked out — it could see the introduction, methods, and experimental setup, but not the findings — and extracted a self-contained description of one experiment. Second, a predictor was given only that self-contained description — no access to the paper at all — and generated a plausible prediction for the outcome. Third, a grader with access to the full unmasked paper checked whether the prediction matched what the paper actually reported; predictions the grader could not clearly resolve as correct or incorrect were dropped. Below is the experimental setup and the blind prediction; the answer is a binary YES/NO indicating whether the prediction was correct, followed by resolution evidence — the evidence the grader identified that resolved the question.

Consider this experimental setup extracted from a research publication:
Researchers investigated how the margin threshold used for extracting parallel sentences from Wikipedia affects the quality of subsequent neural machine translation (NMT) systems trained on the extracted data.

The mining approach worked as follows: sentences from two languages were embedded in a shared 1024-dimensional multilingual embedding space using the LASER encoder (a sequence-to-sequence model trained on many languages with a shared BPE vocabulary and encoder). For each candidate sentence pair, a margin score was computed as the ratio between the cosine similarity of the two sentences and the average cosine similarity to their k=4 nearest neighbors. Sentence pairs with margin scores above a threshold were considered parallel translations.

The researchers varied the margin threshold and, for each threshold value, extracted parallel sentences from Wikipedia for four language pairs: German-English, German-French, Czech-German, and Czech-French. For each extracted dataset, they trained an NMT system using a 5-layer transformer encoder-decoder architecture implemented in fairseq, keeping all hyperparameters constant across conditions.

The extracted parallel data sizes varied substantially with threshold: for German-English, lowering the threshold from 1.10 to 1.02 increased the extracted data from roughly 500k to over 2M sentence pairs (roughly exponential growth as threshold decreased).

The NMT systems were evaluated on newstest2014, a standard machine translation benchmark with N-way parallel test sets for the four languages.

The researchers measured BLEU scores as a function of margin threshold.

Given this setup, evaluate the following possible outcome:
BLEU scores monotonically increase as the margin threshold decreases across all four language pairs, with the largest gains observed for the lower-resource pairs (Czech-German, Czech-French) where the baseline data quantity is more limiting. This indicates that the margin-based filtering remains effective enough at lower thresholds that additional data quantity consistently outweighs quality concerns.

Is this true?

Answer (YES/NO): NO